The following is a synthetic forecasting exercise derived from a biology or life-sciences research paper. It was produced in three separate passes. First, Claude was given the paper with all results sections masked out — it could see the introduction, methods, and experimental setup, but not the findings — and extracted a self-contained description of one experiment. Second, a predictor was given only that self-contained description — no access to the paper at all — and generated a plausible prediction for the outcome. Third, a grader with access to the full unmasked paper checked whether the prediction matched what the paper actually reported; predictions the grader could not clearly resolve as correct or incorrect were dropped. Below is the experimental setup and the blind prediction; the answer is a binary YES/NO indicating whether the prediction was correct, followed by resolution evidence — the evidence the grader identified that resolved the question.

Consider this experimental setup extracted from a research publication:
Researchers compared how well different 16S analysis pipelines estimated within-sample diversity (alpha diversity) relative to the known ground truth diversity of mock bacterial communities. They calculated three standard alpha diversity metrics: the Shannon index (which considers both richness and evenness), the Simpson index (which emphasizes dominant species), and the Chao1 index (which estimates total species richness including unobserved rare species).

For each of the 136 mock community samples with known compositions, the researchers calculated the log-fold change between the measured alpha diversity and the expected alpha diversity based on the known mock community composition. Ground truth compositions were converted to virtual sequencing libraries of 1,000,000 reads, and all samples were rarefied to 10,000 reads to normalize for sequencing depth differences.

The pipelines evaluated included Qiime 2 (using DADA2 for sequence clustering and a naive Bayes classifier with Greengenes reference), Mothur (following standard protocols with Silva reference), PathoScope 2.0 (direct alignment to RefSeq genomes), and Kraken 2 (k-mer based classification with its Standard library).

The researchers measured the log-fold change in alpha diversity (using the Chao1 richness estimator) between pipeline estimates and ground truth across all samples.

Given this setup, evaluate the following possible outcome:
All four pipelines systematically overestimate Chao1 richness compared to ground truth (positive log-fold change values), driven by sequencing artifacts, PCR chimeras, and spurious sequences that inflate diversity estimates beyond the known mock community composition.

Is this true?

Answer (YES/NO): NO